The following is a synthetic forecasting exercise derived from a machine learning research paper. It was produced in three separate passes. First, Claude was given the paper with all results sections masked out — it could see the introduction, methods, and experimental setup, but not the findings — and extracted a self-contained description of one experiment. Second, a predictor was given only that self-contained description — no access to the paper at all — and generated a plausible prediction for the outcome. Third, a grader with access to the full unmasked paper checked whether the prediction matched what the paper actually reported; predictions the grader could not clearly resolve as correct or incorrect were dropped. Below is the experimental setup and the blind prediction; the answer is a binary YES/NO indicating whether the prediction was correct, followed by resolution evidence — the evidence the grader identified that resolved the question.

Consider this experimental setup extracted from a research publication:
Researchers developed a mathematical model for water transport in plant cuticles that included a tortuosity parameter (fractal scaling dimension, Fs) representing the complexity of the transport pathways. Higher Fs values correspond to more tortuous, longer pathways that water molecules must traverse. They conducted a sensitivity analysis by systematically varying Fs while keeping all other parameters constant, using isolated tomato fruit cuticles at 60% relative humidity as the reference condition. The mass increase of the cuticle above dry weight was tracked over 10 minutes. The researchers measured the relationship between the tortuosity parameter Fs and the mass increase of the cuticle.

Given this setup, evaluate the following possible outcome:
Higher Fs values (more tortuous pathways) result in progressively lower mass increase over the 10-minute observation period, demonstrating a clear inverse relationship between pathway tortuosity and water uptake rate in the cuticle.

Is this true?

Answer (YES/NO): YES